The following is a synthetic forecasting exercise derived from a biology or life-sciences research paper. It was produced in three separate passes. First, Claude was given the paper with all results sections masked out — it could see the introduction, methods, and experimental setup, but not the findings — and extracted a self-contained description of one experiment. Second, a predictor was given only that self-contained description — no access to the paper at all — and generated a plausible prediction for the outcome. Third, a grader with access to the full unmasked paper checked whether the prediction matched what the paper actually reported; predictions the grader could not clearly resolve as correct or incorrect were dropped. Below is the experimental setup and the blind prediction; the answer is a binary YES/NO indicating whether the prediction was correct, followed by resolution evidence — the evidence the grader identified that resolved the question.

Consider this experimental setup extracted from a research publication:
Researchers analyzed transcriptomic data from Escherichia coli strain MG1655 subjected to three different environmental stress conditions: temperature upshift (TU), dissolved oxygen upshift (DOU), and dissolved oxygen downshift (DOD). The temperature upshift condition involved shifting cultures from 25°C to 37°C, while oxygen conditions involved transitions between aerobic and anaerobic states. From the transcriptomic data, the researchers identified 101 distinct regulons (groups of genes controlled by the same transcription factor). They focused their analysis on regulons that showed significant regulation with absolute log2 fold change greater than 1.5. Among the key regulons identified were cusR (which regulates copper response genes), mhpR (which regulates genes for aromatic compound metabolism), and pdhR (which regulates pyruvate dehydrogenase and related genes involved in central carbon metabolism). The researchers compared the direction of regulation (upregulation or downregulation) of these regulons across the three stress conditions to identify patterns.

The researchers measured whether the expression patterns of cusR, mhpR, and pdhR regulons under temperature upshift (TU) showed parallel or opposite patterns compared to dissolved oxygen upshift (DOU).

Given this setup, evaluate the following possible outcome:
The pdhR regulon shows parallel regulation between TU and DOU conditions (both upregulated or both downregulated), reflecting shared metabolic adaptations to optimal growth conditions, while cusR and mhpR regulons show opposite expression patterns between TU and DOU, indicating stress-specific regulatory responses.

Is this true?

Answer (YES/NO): NO